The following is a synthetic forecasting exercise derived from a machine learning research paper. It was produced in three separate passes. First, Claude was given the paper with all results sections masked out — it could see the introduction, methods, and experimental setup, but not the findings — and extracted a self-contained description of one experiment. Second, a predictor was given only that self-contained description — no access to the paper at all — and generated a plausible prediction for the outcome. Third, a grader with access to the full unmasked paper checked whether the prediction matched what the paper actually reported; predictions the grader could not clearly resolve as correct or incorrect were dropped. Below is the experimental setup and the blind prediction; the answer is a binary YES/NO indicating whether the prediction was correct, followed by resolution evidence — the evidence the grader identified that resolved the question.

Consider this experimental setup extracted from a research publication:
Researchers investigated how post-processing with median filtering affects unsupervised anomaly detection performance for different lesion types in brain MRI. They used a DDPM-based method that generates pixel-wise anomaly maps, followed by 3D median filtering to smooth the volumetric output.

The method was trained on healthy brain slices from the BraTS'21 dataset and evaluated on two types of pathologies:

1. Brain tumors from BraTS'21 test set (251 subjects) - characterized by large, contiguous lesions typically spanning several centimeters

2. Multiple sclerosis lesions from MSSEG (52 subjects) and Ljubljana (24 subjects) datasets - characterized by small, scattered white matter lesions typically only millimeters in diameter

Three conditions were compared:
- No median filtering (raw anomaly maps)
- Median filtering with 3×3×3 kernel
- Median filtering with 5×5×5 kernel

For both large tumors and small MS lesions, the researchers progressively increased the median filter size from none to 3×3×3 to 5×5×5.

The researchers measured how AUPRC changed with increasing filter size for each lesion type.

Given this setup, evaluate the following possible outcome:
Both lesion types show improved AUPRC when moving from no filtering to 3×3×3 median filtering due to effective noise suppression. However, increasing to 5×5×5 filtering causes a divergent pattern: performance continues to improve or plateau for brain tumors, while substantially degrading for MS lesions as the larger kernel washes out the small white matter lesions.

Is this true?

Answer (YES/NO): YES